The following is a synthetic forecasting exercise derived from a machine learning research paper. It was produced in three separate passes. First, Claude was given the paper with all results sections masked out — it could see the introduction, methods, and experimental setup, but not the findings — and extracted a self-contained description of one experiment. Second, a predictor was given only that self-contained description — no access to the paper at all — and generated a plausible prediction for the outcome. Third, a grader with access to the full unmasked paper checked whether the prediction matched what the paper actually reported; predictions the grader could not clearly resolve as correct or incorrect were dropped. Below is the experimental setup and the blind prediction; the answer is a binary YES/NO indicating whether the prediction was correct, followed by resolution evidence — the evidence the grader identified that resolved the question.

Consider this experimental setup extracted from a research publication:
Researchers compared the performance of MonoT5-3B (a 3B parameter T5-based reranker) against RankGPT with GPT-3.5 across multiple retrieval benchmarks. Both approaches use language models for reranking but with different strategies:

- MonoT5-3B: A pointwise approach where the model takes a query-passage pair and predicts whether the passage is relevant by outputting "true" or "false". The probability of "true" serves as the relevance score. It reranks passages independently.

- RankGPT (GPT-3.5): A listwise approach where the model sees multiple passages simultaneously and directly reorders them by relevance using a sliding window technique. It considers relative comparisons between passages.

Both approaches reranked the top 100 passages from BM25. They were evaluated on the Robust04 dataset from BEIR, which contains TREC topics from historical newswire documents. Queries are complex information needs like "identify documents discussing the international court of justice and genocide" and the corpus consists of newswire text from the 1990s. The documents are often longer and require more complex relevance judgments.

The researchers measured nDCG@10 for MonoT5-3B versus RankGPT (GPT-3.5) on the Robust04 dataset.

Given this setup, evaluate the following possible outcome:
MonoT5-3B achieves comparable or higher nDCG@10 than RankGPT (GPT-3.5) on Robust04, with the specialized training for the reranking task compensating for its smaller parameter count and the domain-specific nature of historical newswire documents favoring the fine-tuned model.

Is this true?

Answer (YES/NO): YES